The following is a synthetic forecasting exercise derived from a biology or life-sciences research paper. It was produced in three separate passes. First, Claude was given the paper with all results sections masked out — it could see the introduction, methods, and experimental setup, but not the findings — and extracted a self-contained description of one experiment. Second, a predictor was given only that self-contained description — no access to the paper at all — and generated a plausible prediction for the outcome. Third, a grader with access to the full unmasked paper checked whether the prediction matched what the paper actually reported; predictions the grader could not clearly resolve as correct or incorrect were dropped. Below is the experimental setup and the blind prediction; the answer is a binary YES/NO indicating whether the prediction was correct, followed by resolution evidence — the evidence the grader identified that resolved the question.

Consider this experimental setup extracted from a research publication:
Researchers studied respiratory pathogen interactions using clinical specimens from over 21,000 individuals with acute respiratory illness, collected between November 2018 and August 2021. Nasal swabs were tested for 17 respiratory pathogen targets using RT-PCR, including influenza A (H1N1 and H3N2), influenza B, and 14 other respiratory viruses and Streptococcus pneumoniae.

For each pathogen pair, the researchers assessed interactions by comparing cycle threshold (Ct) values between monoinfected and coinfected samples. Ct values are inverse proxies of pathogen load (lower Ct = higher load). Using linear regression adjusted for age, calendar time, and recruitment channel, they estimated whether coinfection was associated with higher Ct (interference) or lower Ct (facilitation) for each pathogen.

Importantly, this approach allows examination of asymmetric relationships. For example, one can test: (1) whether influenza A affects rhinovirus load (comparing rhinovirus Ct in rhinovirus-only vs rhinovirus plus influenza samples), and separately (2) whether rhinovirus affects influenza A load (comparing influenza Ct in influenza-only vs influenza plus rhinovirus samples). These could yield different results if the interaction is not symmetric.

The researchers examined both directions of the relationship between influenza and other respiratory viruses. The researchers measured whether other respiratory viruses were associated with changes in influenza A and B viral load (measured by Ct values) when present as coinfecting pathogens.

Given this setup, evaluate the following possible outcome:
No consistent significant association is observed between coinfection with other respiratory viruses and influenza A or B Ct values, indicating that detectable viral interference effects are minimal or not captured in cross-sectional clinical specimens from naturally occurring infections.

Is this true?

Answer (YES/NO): YES